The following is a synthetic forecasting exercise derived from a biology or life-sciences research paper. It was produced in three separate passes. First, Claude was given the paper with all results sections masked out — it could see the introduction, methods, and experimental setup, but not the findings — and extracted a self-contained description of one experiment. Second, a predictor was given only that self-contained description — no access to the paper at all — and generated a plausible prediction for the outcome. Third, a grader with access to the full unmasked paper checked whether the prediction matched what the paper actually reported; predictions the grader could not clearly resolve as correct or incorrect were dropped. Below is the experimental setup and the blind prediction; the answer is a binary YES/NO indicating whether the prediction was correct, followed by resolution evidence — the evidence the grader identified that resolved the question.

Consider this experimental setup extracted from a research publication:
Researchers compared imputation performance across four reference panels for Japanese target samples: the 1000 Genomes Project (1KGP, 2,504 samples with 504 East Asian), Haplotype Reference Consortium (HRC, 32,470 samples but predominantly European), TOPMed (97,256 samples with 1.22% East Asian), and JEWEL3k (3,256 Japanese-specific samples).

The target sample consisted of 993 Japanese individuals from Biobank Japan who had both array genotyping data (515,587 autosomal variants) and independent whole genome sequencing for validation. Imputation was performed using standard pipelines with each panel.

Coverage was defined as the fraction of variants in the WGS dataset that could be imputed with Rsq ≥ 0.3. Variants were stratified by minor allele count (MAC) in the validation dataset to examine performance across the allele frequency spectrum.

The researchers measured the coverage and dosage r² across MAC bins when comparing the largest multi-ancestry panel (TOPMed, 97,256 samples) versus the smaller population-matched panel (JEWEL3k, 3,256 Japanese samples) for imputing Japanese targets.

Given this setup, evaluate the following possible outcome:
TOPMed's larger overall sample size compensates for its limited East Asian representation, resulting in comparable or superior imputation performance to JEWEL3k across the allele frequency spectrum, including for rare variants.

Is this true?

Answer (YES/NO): NO